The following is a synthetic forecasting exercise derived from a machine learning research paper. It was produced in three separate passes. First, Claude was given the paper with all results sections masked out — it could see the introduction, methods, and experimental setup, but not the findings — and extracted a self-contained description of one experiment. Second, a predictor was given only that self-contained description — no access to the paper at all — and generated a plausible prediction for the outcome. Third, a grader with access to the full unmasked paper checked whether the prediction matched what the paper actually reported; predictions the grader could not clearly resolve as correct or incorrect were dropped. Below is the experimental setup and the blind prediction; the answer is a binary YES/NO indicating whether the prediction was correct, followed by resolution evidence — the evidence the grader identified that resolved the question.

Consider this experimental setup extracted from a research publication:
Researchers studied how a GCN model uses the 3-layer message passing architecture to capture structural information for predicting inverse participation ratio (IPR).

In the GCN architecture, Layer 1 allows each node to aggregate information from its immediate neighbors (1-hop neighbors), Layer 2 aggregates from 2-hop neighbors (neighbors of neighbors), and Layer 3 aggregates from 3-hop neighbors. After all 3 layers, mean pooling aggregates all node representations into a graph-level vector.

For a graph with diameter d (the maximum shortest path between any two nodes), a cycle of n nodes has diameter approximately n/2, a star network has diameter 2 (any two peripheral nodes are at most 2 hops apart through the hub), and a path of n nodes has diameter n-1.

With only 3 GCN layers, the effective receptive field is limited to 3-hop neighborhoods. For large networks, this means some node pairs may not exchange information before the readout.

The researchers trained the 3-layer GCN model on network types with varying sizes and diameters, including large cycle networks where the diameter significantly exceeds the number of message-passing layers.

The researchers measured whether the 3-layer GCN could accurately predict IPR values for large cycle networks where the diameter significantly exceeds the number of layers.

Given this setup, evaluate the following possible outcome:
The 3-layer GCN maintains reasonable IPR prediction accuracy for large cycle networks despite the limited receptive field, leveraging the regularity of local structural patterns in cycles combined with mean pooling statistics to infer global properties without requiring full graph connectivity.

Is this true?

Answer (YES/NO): YES